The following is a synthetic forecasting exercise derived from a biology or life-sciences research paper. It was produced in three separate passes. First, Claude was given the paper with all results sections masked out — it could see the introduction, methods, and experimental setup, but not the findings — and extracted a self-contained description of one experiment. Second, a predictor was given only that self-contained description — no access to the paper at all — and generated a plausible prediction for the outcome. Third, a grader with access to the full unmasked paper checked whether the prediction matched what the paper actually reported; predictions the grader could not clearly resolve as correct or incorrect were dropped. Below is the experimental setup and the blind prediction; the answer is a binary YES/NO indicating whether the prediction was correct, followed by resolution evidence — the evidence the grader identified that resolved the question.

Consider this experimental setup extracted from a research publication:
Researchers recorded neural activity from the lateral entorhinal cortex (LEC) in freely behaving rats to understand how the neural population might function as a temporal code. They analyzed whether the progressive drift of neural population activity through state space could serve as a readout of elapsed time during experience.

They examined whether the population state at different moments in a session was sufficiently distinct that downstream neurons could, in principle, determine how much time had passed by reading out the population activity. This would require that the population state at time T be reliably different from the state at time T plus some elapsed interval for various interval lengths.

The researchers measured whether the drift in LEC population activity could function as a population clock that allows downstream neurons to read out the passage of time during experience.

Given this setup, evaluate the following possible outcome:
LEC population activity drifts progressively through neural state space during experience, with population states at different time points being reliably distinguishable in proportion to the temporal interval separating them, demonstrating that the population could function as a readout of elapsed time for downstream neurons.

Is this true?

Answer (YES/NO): YES